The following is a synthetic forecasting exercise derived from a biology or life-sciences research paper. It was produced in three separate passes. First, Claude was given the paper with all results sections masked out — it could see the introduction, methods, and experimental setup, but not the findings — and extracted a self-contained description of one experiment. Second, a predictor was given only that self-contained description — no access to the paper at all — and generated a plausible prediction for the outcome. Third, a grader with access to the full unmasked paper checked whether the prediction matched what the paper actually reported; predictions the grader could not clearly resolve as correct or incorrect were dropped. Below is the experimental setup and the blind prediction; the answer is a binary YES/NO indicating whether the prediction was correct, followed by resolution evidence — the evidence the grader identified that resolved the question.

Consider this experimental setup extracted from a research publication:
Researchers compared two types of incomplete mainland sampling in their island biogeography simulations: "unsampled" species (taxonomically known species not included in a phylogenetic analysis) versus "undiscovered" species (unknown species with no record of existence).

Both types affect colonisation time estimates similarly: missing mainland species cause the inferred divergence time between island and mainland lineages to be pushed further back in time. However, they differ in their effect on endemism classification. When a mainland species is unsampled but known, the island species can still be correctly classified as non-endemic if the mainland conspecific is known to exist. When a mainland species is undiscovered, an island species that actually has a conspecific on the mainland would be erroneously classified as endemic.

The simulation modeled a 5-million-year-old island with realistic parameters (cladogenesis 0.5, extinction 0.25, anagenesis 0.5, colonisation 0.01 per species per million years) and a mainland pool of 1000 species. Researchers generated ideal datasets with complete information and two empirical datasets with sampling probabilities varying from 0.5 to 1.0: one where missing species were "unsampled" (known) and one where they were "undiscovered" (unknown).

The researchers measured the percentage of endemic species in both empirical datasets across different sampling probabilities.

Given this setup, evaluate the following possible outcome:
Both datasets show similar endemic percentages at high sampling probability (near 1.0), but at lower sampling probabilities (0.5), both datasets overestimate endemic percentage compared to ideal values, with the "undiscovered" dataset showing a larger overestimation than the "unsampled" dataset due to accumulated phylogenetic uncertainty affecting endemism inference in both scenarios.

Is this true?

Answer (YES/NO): NO